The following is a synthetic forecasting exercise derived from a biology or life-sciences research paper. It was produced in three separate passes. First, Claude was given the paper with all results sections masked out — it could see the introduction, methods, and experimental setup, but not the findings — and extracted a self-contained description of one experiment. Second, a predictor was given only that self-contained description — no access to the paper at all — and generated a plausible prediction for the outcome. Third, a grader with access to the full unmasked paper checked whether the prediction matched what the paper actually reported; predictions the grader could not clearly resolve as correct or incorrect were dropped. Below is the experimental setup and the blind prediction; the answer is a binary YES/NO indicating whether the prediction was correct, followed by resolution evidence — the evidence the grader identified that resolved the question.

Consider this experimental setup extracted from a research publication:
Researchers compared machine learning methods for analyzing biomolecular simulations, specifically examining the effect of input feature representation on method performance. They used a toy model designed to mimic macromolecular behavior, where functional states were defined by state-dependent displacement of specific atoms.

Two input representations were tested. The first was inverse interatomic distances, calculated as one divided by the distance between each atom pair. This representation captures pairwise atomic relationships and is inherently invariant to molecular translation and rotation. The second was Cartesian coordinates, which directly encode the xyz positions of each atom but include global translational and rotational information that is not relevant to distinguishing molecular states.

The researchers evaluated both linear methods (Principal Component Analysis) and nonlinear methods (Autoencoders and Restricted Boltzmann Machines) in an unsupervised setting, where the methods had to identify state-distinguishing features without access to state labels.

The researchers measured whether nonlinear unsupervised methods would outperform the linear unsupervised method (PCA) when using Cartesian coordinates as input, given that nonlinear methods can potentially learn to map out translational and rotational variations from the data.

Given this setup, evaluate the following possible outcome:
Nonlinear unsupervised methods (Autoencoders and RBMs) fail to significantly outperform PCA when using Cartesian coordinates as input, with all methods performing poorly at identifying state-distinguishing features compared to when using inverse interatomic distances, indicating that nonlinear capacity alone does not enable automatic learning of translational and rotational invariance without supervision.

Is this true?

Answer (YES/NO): YES